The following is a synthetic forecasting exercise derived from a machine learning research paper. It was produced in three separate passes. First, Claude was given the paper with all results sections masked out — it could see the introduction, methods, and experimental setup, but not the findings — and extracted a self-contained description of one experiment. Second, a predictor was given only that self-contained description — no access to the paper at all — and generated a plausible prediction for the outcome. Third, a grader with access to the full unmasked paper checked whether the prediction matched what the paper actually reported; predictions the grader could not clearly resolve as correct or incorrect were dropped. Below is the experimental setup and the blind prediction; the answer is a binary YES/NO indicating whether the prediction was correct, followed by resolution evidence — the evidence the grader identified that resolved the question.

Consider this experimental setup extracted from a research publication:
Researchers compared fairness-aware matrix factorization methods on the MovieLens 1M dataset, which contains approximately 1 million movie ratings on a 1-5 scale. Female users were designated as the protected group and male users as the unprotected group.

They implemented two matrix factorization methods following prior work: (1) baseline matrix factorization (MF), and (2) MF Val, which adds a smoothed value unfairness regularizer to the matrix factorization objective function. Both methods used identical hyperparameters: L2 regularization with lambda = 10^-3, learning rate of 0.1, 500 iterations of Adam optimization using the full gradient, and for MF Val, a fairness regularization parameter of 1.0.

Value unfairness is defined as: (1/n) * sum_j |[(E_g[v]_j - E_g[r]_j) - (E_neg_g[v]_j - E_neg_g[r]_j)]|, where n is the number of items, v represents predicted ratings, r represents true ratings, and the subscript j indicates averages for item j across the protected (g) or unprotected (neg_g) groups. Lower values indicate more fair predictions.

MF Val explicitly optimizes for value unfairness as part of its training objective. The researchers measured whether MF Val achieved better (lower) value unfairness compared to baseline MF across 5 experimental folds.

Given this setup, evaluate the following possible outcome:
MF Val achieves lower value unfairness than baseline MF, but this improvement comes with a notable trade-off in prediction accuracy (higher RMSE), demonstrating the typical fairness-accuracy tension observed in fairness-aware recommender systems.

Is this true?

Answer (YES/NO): NO